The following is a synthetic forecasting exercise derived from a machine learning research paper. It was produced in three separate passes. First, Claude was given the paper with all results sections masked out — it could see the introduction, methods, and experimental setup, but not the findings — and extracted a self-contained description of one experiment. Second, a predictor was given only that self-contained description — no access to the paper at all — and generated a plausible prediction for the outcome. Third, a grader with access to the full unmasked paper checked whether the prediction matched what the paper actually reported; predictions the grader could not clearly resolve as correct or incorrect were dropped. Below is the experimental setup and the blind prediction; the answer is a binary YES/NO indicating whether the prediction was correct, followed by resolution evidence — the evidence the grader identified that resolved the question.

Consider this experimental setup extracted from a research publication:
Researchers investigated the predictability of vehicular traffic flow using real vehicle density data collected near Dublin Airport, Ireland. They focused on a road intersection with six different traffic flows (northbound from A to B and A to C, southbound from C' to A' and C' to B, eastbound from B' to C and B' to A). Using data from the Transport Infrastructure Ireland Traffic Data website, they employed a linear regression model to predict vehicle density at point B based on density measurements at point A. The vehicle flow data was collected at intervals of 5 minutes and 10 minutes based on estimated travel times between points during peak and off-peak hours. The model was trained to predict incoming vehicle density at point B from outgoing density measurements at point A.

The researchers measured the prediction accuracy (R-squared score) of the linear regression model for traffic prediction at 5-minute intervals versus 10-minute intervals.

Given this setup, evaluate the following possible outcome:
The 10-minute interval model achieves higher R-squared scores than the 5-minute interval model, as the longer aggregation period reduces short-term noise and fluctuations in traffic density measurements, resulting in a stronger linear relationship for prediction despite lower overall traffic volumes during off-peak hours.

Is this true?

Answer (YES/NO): YES